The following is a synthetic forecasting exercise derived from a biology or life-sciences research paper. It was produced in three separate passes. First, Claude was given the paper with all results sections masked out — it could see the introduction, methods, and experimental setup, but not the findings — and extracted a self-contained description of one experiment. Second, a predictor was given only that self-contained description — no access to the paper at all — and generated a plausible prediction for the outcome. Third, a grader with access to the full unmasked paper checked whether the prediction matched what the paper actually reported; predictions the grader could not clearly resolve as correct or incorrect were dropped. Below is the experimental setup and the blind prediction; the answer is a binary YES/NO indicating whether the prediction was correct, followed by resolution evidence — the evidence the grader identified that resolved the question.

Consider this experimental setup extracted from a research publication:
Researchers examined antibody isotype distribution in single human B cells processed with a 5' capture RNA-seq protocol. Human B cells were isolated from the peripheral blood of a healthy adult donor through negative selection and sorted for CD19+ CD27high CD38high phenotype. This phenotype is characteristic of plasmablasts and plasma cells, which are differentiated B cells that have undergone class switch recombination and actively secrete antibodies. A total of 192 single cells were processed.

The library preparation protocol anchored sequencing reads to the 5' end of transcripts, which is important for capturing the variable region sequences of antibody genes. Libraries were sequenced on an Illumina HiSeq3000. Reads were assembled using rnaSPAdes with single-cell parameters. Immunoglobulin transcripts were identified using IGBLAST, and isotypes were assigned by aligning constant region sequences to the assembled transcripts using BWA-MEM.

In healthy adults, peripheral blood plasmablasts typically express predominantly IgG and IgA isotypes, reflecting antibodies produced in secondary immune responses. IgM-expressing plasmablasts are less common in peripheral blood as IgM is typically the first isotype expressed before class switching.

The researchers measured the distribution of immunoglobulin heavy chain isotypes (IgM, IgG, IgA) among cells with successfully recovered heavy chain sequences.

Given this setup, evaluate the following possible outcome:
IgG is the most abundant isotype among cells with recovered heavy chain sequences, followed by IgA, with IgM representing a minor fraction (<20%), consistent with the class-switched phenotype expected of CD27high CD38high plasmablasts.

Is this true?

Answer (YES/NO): NO